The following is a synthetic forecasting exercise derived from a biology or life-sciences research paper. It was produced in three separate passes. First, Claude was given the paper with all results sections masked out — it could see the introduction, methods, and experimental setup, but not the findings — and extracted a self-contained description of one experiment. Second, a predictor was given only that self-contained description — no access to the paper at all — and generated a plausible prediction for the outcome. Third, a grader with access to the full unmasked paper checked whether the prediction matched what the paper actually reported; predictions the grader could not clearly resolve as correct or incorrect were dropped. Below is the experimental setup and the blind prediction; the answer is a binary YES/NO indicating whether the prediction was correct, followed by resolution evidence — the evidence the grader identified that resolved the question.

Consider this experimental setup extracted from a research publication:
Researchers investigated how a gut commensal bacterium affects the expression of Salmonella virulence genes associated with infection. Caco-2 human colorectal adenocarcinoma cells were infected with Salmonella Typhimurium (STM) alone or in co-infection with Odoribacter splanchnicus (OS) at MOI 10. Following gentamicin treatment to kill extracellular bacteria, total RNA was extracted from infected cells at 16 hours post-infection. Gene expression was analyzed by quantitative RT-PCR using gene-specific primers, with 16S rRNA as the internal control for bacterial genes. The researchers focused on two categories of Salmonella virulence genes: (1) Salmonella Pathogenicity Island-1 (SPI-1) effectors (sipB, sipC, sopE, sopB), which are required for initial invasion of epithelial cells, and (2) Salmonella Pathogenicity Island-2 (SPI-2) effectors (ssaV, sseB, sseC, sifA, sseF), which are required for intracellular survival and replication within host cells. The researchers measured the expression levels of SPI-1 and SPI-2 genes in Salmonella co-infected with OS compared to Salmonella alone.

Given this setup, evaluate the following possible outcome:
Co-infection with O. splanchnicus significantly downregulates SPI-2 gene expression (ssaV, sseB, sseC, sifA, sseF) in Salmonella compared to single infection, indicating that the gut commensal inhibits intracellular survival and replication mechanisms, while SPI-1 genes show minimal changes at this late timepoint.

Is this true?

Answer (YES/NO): NO